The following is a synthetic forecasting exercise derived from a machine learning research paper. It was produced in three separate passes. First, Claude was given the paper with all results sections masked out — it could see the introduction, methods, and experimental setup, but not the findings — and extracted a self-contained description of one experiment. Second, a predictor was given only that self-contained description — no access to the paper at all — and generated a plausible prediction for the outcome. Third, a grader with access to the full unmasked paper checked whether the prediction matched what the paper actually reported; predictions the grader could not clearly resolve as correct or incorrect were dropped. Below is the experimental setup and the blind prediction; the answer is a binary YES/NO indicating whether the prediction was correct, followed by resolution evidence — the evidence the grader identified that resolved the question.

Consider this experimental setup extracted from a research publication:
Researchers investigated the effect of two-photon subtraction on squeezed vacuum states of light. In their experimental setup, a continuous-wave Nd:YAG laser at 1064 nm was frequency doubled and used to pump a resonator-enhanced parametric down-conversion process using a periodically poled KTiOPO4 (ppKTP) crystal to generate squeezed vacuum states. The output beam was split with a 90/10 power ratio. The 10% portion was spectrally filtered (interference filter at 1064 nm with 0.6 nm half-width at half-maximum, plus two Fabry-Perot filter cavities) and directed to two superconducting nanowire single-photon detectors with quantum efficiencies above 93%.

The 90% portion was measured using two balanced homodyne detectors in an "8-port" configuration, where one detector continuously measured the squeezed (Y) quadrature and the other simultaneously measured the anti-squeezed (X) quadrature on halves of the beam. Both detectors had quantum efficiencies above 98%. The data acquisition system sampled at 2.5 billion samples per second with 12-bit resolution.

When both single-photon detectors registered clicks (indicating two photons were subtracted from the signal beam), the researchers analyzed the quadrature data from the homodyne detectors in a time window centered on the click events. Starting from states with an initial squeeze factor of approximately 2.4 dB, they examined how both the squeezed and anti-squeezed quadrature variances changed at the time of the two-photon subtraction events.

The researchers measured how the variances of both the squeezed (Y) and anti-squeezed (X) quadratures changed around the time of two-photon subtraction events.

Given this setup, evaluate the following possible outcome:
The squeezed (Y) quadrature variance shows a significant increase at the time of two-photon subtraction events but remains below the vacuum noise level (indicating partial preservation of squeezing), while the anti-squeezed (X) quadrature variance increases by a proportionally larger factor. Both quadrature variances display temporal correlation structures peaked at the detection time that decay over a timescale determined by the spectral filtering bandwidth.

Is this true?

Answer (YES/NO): NO